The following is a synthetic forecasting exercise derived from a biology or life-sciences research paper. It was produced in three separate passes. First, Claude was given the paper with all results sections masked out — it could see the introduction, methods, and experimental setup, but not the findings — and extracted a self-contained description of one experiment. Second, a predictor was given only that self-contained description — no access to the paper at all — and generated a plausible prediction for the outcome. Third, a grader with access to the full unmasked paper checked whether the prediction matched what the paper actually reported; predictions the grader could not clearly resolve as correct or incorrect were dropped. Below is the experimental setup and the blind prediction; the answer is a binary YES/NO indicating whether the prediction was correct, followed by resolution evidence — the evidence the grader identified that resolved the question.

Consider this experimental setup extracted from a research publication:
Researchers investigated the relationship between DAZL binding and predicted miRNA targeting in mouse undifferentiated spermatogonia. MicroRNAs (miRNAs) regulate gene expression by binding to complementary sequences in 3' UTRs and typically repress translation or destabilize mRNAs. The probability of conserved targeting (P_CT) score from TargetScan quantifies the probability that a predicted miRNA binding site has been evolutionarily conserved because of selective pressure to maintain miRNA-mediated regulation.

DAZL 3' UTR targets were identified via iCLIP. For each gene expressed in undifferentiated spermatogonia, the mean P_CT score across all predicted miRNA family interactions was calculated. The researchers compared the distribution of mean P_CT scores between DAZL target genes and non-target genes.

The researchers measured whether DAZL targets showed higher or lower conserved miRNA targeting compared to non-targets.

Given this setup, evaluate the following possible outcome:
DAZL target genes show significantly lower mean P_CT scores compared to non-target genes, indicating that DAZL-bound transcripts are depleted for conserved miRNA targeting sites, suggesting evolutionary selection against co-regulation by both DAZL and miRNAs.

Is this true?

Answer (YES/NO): NO